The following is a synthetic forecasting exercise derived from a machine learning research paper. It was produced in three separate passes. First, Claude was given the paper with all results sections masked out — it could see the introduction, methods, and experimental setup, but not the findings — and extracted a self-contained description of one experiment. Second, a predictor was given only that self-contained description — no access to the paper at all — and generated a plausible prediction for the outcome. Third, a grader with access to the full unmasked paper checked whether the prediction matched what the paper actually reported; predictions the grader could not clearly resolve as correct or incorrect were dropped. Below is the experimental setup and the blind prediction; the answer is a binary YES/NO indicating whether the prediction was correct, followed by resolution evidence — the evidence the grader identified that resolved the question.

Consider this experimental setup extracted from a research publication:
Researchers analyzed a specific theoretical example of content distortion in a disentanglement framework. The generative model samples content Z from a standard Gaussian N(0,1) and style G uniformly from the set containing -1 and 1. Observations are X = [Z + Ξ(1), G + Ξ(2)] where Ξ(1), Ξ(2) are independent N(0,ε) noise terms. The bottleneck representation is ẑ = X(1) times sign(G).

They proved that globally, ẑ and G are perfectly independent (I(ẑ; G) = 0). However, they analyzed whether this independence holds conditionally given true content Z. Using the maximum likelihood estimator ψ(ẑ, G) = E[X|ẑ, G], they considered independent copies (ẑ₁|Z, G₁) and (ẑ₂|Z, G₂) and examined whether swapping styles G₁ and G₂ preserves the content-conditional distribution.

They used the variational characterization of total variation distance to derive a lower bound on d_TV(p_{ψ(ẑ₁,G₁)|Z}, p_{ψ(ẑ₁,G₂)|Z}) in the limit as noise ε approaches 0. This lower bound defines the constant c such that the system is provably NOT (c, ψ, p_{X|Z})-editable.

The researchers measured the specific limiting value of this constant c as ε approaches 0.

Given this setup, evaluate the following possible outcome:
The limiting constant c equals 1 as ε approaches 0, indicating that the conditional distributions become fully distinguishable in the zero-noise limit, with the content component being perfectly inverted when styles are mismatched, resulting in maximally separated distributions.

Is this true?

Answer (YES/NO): NO